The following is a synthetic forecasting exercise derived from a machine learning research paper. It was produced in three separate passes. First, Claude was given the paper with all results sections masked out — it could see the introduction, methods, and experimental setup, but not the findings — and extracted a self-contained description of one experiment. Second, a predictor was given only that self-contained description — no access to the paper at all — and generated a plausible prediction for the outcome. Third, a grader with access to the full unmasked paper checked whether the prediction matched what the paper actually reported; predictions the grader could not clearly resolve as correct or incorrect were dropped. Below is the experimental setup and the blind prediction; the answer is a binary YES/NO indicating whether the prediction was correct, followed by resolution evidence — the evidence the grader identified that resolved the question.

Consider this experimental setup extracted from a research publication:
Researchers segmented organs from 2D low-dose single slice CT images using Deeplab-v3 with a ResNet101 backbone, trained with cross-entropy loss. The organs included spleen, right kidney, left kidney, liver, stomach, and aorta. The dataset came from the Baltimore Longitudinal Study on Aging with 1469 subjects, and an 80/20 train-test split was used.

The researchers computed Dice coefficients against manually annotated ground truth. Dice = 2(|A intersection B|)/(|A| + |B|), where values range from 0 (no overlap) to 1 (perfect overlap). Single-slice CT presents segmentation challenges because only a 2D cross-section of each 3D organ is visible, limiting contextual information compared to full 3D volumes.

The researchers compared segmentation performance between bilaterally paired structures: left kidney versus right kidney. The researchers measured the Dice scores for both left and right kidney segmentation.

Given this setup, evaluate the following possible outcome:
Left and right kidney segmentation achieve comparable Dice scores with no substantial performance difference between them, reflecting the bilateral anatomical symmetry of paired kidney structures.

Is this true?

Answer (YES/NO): YES